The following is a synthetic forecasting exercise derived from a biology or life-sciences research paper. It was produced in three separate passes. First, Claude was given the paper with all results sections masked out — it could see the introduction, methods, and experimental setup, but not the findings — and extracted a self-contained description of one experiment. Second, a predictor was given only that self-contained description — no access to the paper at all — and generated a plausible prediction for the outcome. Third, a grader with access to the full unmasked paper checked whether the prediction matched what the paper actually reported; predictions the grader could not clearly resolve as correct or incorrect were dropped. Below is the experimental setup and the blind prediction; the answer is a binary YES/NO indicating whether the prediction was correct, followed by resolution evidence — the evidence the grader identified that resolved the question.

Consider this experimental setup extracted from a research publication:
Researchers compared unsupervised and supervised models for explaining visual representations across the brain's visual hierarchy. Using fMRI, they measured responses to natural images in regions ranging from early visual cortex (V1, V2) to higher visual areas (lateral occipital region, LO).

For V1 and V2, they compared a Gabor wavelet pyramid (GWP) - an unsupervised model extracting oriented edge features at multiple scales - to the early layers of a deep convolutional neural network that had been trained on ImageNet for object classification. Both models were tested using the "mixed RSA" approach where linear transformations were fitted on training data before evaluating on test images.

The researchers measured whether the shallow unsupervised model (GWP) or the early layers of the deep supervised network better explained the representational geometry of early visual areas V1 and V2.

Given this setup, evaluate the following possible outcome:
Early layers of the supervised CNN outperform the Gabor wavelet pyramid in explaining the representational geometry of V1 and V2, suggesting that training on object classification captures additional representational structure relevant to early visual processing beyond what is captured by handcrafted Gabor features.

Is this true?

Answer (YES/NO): NO